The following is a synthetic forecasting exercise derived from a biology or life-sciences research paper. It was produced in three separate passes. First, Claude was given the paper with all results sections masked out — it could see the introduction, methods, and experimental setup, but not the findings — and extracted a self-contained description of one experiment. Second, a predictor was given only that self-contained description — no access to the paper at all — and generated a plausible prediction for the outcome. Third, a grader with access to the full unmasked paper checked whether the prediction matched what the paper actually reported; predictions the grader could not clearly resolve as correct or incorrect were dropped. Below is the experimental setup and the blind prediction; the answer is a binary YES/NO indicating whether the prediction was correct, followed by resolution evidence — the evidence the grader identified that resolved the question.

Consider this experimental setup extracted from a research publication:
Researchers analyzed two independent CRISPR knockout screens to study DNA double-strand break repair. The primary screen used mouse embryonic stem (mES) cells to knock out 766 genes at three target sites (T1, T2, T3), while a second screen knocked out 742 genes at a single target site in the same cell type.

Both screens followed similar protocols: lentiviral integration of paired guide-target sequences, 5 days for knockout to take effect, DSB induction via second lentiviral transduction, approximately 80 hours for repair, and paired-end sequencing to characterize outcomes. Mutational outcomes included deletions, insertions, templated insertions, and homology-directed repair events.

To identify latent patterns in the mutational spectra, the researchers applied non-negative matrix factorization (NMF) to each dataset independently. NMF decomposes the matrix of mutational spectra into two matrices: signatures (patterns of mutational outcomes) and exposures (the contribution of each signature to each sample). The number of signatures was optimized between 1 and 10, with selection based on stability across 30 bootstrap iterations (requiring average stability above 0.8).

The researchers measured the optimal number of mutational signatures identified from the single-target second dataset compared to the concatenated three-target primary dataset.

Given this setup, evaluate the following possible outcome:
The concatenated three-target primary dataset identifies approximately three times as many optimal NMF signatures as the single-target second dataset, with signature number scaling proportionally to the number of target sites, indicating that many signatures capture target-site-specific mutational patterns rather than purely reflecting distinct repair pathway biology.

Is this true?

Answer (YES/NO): NO